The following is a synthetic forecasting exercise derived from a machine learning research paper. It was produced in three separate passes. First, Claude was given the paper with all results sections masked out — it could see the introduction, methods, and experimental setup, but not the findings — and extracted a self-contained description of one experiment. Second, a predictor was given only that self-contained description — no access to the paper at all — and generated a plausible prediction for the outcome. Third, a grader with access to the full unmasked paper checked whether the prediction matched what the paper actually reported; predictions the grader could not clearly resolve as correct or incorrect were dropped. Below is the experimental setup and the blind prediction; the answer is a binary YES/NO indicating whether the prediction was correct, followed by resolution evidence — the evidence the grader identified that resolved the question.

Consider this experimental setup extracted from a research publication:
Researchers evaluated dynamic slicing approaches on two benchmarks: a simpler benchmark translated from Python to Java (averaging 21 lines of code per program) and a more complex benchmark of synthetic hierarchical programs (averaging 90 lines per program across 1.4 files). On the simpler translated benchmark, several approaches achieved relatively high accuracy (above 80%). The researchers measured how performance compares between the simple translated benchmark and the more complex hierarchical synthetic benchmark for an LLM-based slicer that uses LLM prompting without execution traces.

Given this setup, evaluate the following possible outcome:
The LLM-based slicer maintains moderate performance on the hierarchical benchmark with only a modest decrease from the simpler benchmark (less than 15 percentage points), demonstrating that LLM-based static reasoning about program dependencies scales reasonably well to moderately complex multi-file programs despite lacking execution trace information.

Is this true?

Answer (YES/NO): NO